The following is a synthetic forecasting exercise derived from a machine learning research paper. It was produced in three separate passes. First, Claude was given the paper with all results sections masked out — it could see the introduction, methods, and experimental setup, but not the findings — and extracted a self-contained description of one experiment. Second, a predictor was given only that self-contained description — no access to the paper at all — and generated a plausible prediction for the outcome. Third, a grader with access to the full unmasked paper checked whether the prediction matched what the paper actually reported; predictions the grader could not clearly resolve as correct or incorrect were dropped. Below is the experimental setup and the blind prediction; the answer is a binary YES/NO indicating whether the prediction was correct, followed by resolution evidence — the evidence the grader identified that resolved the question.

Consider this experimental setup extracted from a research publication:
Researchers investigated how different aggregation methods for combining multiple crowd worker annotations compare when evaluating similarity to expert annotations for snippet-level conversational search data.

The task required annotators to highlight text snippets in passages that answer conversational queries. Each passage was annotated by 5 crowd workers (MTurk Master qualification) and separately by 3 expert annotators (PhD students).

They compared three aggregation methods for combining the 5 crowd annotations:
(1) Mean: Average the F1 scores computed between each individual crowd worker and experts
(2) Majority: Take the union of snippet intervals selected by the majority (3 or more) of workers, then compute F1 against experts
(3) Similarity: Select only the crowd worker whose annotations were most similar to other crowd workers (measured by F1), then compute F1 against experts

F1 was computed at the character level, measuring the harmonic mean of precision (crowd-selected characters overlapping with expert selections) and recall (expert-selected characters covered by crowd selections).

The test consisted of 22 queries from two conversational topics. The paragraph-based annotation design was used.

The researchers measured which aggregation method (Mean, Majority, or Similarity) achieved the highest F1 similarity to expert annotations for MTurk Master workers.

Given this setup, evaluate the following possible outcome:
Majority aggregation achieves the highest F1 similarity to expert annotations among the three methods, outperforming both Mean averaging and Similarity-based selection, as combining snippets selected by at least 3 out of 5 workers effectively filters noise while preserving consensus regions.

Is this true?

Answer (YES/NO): NO